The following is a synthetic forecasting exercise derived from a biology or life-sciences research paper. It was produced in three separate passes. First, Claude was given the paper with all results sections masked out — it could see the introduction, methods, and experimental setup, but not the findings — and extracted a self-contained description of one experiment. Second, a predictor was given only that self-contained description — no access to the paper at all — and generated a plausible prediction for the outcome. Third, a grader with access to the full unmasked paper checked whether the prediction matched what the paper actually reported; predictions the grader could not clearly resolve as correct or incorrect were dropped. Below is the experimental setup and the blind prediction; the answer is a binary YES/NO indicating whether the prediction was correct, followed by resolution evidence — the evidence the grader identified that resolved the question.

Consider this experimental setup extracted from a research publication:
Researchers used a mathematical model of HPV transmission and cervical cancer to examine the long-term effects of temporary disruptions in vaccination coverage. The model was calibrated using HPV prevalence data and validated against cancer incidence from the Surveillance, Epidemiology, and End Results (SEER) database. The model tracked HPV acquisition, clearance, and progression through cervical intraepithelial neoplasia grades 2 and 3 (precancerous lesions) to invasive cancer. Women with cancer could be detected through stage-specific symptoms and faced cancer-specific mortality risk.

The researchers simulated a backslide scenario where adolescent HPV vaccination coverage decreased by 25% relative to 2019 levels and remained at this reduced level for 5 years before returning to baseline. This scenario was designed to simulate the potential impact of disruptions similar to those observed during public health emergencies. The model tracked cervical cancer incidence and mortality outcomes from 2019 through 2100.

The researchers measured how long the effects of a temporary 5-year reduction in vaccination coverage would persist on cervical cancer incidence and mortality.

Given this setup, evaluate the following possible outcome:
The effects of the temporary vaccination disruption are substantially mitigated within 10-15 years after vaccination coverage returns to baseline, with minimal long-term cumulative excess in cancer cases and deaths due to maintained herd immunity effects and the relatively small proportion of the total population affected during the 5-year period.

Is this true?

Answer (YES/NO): NO